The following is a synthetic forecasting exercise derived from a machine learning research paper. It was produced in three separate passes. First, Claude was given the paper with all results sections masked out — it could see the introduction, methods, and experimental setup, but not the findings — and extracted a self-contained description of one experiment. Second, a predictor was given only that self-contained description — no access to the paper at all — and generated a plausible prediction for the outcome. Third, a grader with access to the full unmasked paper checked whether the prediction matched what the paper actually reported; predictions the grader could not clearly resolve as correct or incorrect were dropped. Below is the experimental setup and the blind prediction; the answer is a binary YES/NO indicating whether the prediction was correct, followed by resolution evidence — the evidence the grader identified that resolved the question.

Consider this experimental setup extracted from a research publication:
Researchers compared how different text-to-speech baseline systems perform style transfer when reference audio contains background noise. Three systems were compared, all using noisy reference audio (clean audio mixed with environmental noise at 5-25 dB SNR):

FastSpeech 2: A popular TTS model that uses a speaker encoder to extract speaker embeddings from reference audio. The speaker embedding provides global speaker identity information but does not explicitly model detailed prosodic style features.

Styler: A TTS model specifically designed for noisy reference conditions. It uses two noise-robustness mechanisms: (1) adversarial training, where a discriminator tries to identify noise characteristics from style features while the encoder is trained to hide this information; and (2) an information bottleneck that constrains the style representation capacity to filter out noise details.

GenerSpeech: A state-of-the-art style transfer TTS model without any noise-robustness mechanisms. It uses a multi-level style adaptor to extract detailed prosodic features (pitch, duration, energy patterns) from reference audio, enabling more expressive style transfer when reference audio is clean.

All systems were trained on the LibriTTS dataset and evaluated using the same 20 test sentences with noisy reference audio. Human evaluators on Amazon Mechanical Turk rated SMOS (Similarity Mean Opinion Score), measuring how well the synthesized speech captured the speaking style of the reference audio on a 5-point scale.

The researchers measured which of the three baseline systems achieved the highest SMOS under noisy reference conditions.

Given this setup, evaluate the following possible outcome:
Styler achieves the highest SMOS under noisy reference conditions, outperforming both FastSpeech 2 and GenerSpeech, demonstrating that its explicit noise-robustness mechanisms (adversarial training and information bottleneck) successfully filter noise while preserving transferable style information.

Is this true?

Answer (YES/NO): YES